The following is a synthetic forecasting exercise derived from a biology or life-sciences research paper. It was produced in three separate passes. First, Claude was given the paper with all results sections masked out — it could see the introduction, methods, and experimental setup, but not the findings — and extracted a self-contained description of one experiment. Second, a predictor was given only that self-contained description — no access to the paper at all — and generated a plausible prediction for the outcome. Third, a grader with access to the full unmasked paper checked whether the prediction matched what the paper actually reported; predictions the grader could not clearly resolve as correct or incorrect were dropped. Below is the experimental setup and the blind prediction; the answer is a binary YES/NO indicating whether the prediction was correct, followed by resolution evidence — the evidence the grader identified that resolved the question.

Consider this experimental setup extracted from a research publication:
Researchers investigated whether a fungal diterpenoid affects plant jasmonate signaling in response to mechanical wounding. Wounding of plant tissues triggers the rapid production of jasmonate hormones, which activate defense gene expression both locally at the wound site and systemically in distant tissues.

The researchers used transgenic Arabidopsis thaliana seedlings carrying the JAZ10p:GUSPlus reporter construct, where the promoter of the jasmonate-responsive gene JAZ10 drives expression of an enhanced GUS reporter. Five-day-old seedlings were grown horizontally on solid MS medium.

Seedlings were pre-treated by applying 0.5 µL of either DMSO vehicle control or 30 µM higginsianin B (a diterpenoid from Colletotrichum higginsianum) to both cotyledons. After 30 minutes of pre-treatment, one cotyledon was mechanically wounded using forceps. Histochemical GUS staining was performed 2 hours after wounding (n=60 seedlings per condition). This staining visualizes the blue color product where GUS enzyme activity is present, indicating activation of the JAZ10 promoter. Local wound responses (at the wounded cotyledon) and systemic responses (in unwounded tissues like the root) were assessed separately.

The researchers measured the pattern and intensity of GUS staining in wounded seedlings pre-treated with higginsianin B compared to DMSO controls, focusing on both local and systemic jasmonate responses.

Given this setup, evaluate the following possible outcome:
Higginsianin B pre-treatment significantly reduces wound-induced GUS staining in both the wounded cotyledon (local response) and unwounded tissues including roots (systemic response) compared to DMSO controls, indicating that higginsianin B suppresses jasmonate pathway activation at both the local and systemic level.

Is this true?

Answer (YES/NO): NO